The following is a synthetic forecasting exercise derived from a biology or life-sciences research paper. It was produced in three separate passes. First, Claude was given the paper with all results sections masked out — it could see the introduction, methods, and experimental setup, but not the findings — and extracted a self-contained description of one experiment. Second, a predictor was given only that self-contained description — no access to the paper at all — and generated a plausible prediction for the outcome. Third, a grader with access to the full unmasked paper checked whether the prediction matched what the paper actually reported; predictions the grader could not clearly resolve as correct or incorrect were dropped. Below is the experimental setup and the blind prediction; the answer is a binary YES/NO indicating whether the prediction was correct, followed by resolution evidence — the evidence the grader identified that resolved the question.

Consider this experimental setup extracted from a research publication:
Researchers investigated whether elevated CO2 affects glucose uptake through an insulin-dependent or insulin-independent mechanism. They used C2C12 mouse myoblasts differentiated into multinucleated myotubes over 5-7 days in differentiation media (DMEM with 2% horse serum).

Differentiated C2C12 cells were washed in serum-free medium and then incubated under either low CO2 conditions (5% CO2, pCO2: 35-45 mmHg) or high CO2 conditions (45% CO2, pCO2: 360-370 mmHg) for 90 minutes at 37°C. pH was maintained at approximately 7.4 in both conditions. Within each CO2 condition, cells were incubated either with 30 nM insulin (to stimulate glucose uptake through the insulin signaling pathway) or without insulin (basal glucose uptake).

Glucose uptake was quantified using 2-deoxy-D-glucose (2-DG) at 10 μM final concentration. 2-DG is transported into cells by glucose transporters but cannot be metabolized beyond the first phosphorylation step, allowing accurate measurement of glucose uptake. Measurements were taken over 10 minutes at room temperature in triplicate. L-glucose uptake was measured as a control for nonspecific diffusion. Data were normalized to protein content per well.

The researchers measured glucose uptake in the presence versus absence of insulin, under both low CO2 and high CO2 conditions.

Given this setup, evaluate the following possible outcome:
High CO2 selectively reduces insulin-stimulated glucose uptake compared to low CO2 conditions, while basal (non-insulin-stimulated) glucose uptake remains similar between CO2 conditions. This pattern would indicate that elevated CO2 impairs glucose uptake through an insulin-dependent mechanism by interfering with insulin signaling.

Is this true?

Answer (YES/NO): NO